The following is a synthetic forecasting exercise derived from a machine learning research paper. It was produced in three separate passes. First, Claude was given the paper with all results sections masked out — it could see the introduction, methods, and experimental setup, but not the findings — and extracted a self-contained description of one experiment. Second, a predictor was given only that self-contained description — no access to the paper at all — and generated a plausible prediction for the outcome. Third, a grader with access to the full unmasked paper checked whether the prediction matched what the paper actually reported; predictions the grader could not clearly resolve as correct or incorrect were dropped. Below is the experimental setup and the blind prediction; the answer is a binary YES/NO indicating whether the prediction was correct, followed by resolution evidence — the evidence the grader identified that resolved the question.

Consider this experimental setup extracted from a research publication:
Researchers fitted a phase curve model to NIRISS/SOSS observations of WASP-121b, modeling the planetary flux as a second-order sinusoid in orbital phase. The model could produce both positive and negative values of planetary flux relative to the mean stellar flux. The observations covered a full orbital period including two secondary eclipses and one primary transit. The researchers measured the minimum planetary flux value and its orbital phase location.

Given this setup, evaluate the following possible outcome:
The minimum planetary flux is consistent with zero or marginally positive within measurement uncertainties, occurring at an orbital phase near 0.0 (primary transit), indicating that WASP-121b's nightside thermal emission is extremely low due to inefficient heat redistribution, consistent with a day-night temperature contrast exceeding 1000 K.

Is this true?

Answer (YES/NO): NO